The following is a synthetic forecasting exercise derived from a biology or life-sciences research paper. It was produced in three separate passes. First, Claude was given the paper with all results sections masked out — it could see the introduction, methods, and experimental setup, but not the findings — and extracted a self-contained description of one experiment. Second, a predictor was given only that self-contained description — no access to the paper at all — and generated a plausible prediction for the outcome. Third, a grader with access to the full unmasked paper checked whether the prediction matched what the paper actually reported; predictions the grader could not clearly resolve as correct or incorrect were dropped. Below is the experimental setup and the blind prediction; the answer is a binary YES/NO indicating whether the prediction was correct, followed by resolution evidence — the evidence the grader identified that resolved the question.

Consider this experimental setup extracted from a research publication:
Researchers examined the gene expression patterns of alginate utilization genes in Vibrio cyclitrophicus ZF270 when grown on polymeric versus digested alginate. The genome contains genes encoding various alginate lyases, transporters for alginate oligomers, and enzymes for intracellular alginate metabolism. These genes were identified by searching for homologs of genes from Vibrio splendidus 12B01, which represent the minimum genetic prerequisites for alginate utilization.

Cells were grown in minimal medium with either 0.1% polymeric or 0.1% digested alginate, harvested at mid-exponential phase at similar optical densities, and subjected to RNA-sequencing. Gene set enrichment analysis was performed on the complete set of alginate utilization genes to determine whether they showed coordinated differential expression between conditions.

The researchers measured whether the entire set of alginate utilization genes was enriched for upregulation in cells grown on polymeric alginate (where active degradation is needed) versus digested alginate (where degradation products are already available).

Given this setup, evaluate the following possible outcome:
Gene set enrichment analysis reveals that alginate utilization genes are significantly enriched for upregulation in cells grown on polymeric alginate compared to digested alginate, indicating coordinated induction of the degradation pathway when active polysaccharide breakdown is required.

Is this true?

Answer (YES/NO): NO